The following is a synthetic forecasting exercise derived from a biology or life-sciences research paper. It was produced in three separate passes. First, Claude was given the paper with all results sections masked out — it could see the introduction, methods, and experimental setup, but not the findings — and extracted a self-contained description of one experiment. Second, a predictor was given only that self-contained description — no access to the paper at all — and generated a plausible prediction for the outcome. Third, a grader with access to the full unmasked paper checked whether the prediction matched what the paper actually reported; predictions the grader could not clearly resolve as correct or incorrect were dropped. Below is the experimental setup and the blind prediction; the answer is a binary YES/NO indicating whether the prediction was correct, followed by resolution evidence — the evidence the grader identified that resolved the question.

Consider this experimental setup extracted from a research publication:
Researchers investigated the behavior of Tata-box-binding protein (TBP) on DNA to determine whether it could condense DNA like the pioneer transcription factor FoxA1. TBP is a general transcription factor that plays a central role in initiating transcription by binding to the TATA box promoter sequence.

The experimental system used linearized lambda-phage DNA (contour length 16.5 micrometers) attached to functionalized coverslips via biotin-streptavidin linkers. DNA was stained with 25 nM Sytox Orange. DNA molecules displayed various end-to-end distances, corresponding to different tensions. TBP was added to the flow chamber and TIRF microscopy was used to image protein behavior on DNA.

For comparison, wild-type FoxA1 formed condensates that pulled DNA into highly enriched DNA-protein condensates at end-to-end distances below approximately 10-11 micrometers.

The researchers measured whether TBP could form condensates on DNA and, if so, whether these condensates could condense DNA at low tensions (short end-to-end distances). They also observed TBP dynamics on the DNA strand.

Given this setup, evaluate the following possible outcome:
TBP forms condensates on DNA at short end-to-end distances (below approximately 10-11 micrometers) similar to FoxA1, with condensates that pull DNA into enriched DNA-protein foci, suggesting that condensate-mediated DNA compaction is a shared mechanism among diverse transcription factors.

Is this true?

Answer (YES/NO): NO